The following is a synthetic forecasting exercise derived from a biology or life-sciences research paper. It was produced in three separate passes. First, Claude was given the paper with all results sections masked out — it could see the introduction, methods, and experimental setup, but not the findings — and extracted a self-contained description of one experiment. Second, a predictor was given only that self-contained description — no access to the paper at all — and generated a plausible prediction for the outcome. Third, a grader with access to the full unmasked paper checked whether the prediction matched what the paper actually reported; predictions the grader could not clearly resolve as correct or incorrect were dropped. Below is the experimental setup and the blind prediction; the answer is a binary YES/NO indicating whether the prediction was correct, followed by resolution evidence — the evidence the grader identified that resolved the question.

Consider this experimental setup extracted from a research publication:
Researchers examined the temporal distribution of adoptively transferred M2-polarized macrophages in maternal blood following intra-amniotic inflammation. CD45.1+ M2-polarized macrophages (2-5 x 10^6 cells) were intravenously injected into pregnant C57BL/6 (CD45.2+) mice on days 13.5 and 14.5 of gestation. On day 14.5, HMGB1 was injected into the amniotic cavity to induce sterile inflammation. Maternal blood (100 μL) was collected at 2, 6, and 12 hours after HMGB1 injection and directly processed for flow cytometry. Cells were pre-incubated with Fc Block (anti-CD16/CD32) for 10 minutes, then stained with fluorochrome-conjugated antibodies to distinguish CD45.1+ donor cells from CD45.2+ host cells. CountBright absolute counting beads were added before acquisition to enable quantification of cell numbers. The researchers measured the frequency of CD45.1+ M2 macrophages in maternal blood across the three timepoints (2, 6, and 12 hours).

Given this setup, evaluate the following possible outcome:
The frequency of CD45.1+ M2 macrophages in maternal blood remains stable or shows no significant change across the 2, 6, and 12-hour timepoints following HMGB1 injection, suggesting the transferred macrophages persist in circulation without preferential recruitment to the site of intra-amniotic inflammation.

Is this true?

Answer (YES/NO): NO